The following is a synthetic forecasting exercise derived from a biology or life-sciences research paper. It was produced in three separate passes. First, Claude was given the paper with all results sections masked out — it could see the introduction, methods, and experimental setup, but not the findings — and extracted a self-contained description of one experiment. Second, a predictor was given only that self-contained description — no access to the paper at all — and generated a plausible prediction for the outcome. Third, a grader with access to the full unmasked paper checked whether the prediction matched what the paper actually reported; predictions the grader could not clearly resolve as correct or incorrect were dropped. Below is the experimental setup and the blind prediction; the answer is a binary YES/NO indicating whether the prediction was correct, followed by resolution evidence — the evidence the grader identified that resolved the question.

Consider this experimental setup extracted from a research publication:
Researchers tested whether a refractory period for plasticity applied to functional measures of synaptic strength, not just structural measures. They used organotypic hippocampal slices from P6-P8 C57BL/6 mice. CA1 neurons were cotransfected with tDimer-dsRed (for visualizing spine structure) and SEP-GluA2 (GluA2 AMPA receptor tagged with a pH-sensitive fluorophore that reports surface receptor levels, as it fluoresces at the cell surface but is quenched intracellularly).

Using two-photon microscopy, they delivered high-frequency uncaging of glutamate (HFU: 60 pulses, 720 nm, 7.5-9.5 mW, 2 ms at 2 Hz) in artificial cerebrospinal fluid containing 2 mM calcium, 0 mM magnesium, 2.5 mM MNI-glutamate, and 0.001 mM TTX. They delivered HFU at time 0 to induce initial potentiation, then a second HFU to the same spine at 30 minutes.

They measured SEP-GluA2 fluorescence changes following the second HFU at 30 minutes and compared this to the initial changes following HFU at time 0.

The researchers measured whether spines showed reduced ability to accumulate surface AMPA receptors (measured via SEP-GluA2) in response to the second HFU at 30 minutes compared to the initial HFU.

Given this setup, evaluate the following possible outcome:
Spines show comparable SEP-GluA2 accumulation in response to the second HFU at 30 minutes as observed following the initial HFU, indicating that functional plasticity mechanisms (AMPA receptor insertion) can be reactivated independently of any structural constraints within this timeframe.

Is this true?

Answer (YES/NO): NO